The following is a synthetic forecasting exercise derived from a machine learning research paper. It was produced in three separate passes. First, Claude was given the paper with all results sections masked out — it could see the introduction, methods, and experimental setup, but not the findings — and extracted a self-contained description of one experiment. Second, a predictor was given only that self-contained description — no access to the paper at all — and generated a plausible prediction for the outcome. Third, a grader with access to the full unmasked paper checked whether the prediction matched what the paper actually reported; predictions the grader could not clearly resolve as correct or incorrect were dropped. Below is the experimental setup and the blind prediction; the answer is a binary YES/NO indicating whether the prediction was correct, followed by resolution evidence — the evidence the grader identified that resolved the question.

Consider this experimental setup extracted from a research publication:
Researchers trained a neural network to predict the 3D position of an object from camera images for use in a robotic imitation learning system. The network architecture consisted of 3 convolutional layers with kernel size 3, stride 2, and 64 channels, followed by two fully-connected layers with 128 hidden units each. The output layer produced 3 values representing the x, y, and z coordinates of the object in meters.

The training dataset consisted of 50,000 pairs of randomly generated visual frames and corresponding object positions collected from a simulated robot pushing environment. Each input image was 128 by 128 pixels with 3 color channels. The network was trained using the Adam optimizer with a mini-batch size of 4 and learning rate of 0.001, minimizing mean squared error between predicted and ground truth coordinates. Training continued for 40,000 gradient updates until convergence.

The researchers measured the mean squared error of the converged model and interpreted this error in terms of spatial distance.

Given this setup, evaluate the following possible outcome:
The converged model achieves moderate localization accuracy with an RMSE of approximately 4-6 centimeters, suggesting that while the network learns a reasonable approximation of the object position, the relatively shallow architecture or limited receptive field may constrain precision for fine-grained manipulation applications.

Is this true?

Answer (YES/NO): NO